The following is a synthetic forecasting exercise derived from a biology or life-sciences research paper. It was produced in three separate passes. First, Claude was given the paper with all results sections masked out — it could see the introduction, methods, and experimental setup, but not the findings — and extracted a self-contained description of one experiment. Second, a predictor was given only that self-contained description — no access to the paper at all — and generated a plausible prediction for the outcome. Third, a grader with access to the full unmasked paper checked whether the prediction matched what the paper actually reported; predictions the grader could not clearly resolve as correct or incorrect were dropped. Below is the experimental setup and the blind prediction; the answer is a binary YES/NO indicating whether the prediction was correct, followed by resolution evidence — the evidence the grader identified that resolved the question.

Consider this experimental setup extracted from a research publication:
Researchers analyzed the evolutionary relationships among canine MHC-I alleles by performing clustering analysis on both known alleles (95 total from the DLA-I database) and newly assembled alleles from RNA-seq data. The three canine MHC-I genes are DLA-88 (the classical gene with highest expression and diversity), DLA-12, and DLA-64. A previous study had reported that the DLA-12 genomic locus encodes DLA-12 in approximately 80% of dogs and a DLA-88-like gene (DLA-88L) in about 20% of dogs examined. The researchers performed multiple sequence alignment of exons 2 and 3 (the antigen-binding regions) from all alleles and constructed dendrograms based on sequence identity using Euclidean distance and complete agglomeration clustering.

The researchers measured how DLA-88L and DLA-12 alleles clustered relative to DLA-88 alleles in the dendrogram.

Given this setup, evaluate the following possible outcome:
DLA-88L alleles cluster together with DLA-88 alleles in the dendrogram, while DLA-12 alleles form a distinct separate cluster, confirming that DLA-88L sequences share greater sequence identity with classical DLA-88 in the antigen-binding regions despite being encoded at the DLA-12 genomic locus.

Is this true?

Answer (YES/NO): NO